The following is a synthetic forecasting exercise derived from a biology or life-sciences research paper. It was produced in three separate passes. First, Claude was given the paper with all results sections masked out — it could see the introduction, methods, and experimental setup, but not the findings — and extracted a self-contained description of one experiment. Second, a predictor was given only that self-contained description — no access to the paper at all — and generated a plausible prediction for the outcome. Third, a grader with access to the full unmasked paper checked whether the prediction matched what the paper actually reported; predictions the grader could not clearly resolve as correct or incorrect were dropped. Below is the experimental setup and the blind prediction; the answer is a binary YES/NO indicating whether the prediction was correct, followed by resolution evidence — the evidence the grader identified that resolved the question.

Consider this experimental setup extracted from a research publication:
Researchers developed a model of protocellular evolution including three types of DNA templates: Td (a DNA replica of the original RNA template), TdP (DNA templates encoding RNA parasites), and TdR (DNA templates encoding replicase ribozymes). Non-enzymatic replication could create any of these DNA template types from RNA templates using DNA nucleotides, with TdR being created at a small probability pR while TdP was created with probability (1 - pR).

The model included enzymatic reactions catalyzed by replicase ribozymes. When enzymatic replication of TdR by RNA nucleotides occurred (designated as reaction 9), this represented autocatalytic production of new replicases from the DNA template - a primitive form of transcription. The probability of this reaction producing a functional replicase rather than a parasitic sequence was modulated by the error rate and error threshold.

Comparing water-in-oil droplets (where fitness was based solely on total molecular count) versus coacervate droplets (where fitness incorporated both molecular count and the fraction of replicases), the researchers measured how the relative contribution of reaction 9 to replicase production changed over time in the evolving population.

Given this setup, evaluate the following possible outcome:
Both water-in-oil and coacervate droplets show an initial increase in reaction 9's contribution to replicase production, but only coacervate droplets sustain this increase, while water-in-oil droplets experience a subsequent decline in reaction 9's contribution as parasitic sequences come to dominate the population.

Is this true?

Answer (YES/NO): NO